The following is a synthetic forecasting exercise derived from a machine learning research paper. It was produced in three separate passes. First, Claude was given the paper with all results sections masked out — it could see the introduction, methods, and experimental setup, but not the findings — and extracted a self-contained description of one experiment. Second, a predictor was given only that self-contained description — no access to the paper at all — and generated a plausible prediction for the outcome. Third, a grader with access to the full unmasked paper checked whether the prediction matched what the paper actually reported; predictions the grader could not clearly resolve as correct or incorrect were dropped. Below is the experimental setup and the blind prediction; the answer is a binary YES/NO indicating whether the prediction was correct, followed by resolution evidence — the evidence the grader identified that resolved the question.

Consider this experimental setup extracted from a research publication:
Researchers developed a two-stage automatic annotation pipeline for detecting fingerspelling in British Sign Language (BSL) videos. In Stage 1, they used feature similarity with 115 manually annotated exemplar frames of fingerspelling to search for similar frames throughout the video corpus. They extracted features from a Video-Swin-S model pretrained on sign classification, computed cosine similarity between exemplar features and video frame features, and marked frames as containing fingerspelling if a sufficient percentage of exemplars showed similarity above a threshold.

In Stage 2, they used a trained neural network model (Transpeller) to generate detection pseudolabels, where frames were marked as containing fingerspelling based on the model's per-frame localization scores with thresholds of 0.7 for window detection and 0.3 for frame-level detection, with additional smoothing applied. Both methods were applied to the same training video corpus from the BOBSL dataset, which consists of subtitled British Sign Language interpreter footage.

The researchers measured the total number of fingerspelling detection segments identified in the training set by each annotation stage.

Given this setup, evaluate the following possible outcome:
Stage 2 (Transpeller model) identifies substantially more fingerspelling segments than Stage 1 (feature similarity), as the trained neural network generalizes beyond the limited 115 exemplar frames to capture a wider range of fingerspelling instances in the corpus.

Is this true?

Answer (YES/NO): NO